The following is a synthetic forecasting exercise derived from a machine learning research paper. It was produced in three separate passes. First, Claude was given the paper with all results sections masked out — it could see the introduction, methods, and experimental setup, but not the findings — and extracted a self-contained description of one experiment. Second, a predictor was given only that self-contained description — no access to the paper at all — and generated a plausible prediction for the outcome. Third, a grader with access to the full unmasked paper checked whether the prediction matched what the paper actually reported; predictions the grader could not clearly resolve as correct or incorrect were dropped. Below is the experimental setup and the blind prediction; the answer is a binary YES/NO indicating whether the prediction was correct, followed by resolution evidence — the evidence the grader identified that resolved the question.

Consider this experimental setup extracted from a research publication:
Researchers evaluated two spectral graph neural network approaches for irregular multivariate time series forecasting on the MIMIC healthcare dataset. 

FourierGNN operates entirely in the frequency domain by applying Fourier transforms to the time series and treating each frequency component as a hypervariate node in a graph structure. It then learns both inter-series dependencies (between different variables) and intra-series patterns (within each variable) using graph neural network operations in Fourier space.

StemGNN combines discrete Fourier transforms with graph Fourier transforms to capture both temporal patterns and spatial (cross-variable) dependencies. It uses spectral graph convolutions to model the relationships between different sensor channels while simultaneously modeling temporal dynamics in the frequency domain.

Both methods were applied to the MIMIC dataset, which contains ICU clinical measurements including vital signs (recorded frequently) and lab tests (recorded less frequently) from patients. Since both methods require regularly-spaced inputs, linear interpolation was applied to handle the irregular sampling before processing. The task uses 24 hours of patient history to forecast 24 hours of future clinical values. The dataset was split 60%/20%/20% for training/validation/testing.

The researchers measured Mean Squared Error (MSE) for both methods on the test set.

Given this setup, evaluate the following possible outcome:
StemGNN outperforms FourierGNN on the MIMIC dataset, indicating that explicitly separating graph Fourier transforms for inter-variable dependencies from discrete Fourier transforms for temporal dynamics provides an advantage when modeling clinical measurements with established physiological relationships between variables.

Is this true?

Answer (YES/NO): YES